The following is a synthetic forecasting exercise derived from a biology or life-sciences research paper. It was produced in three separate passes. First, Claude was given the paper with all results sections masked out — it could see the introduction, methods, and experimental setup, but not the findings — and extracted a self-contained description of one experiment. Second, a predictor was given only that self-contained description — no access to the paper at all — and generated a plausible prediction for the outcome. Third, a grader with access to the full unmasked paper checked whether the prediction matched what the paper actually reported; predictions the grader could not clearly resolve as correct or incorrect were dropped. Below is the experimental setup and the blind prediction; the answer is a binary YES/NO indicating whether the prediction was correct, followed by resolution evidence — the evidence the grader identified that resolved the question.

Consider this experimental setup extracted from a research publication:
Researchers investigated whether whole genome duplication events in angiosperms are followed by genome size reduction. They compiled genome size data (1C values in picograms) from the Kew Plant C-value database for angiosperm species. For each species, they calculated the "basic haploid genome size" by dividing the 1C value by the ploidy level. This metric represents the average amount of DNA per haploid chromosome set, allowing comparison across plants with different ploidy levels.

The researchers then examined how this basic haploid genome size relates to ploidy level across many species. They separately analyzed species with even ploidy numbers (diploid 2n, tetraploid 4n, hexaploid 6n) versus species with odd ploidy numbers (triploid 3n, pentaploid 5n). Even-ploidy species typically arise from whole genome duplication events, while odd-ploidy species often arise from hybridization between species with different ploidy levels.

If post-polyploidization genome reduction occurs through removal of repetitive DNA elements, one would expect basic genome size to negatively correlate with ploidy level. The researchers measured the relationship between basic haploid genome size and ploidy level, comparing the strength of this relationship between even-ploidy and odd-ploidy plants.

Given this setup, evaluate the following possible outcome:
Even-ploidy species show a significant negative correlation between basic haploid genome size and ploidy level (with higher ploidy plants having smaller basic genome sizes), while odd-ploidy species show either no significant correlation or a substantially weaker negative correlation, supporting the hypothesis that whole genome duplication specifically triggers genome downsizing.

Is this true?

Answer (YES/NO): NO